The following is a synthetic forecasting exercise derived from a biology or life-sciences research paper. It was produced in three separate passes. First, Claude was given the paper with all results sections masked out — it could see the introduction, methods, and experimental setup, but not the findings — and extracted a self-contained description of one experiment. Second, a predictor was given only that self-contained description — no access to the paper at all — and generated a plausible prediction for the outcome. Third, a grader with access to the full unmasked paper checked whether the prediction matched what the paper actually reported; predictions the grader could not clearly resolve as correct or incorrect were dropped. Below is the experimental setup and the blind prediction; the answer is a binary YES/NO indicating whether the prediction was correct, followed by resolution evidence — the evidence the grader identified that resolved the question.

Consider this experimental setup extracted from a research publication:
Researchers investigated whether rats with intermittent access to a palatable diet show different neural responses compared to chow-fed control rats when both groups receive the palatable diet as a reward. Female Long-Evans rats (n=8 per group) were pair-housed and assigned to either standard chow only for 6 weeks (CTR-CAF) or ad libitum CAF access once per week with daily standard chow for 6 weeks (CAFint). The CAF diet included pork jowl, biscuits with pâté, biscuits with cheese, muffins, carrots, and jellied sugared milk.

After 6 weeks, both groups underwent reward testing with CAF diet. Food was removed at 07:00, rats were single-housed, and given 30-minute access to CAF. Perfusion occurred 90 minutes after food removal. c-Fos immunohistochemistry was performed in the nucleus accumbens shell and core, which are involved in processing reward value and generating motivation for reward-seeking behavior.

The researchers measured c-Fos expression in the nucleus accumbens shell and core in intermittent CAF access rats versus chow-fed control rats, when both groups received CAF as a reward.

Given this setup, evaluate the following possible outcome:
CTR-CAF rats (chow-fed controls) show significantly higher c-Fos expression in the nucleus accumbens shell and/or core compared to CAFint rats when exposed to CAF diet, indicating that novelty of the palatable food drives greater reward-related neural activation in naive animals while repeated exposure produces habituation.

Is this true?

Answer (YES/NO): YES